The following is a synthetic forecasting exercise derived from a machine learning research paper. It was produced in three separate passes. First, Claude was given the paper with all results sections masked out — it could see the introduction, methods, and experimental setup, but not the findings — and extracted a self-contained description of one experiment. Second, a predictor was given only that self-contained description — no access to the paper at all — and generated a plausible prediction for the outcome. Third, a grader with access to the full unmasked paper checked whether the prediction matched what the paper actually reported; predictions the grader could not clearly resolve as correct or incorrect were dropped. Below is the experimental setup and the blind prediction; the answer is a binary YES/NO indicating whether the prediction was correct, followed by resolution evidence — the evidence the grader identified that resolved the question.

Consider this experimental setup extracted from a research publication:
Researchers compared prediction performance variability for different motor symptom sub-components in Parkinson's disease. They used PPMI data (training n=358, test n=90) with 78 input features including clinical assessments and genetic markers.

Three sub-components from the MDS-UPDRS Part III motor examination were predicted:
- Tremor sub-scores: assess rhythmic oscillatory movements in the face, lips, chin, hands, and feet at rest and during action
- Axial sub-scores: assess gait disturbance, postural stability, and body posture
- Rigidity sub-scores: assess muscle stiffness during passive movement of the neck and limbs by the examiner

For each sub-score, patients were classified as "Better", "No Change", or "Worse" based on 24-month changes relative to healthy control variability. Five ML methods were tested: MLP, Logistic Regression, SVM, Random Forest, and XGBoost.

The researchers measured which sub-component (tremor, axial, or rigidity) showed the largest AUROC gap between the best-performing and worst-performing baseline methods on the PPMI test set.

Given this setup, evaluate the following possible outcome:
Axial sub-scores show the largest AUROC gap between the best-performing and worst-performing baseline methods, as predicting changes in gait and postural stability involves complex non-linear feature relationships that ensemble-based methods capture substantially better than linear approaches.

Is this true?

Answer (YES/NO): NO